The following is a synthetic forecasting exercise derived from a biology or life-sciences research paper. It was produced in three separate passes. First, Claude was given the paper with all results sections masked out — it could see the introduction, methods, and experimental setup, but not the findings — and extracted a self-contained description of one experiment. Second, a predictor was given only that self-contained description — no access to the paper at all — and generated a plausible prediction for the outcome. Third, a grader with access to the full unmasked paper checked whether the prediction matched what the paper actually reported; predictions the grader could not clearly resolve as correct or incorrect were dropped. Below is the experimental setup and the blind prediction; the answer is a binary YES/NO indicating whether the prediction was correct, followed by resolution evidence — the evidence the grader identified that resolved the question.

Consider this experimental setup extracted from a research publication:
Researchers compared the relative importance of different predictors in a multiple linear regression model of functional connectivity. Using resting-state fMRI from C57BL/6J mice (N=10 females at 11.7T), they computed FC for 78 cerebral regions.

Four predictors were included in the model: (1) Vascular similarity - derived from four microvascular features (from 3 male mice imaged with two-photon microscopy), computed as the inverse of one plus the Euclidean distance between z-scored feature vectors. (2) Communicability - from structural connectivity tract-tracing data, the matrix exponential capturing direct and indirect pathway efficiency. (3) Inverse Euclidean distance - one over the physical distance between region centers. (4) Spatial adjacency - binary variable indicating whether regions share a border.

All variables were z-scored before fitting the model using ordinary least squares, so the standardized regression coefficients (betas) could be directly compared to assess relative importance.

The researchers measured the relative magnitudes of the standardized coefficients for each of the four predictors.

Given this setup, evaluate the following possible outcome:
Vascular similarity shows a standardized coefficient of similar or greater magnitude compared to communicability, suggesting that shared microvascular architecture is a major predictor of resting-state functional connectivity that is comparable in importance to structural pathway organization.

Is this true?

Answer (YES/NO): NO